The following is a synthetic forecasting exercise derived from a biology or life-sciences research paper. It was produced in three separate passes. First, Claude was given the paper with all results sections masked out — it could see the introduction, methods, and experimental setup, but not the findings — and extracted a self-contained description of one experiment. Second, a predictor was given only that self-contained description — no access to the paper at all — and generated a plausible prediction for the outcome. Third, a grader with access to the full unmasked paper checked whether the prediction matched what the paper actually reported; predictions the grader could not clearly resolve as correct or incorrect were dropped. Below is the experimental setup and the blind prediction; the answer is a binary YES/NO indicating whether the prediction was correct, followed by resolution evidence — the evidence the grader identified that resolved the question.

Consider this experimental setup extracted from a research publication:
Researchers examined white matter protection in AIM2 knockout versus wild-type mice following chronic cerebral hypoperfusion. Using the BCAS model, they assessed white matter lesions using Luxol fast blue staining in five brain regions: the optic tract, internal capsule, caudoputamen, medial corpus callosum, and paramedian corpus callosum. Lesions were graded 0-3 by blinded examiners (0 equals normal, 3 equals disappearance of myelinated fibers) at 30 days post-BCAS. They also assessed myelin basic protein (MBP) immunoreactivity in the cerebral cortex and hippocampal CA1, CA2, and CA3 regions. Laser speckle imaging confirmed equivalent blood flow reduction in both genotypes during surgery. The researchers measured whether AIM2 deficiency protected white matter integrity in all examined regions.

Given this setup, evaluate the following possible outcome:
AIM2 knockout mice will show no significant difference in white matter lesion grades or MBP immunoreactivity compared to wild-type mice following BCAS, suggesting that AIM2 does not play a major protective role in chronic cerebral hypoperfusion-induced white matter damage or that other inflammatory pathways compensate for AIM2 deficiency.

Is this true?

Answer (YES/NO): NO